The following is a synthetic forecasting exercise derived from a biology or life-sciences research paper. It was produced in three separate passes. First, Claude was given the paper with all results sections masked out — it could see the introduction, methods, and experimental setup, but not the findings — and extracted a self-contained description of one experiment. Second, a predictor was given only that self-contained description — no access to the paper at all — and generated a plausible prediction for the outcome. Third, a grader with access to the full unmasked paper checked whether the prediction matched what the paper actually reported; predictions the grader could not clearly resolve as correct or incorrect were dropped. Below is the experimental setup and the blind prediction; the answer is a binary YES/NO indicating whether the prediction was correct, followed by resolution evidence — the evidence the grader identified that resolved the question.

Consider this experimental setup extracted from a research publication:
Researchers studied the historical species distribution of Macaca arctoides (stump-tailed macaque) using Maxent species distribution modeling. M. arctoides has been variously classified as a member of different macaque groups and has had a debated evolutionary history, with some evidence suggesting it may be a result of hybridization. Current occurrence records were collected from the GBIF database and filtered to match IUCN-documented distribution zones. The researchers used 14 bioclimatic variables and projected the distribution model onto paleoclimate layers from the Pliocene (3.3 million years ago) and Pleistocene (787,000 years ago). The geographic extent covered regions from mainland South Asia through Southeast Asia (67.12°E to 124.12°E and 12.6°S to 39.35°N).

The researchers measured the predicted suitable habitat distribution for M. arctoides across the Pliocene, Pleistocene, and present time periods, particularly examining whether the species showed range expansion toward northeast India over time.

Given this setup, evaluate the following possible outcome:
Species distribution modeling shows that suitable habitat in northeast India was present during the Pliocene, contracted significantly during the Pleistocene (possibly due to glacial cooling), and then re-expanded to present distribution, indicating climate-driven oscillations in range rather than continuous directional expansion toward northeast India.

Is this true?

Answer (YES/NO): NO